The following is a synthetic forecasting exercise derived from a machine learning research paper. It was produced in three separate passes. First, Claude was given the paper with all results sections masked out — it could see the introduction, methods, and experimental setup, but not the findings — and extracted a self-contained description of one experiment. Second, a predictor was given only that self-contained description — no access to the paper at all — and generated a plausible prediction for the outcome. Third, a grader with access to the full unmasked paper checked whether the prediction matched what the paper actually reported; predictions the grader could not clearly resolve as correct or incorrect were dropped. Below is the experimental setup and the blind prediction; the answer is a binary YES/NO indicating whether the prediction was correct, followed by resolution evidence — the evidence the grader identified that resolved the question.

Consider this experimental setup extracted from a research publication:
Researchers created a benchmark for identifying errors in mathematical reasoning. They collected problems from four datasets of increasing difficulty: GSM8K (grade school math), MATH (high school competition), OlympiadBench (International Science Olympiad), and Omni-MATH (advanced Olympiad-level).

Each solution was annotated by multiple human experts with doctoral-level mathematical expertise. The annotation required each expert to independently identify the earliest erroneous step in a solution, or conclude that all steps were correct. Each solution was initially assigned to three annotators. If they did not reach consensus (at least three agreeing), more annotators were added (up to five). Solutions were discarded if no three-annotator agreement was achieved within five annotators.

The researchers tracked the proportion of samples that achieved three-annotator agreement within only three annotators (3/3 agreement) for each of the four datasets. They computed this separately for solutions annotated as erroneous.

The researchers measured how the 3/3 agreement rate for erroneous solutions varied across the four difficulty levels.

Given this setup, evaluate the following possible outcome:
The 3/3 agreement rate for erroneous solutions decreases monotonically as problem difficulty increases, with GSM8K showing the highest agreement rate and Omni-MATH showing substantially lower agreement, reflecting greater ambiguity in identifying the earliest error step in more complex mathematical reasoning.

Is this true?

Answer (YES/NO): YES